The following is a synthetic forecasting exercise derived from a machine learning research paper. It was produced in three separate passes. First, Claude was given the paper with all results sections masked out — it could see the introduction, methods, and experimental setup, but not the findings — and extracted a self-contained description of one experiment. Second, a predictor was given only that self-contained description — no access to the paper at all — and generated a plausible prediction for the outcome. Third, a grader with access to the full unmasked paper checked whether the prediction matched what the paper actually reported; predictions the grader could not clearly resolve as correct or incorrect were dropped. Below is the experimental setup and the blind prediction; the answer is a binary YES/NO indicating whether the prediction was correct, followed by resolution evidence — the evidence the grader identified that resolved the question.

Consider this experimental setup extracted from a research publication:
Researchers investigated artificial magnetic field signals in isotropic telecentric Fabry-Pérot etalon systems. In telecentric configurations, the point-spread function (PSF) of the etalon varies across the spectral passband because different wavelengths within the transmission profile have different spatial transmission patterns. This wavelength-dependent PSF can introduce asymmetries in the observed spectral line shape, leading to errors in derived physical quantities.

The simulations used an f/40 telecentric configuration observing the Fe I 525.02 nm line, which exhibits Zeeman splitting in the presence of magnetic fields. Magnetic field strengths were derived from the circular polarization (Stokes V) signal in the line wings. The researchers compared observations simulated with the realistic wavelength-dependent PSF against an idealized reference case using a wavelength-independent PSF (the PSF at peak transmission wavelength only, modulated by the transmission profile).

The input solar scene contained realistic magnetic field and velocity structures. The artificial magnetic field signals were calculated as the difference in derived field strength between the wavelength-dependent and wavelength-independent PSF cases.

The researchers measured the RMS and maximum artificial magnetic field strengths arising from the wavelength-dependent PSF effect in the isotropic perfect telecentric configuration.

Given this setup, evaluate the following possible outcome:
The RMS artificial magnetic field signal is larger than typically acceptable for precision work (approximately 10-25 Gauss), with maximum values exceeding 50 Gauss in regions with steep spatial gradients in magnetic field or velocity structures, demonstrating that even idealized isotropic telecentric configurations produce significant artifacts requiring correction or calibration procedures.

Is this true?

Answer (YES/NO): NO